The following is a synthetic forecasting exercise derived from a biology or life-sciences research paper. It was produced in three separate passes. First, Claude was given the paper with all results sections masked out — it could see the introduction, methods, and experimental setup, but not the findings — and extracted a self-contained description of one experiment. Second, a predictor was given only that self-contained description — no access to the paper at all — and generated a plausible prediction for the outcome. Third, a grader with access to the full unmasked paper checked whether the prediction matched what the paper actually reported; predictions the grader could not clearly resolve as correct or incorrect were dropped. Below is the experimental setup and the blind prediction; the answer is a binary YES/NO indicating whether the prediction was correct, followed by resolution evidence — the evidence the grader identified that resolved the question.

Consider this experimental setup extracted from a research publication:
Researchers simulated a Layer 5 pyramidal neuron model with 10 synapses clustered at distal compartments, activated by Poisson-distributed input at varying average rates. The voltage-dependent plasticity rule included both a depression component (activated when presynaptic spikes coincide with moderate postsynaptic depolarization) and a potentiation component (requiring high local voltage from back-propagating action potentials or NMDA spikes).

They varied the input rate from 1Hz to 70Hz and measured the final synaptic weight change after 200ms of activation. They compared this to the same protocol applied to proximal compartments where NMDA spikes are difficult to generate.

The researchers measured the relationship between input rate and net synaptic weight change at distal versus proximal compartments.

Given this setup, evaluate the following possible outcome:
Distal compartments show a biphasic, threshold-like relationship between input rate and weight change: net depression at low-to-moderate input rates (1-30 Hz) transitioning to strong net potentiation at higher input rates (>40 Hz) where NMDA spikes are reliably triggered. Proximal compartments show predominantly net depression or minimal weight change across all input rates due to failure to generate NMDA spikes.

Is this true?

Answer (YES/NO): NO